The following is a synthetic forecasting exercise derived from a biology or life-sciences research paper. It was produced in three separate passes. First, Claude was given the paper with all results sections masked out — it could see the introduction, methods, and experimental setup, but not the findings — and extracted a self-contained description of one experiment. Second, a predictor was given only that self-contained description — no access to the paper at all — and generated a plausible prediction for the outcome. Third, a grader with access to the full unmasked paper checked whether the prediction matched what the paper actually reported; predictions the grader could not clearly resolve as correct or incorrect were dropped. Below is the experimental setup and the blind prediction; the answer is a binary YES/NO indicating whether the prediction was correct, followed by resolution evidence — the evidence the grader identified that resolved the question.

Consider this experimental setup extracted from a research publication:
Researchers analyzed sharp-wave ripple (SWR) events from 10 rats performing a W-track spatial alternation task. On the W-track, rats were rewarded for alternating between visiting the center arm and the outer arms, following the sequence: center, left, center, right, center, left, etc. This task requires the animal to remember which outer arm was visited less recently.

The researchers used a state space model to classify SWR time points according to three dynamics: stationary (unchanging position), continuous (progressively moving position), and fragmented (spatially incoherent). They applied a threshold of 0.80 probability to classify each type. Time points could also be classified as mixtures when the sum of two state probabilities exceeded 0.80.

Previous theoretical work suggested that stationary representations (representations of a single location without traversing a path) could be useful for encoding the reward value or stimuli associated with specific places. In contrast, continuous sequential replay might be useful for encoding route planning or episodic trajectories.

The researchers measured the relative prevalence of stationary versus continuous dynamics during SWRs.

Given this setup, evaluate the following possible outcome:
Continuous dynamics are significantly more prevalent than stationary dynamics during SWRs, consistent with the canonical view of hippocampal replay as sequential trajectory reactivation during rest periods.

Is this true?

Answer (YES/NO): NO